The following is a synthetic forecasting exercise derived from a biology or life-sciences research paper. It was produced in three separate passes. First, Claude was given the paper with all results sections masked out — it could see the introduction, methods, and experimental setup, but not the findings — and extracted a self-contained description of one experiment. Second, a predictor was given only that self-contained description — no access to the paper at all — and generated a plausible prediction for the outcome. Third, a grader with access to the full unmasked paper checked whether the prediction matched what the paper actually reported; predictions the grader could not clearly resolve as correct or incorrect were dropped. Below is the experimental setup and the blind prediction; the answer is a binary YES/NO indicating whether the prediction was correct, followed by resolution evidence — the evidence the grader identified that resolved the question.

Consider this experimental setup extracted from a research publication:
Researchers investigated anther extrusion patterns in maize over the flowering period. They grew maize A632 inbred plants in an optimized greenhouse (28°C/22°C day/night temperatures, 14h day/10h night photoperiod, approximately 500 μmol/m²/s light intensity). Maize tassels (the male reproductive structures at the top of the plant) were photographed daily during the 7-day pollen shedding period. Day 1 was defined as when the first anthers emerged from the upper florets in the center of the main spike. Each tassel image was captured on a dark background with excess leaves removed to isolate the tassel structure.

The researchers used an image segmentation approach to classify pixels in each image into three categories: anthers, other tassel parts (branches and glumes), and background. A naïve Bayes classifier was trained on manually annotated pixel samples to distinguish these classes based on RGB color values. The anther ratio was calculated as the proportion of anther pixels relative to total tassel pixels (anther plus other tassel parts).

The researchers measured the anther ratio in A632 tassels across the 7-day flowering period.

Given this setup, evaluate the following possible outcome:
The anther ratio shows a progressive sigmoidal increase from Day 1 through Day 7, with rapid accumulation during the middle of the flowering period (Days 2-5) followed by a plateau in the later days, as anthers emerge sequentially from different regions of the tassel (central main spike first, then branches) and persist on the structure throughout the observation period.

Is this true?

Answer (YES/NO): NO